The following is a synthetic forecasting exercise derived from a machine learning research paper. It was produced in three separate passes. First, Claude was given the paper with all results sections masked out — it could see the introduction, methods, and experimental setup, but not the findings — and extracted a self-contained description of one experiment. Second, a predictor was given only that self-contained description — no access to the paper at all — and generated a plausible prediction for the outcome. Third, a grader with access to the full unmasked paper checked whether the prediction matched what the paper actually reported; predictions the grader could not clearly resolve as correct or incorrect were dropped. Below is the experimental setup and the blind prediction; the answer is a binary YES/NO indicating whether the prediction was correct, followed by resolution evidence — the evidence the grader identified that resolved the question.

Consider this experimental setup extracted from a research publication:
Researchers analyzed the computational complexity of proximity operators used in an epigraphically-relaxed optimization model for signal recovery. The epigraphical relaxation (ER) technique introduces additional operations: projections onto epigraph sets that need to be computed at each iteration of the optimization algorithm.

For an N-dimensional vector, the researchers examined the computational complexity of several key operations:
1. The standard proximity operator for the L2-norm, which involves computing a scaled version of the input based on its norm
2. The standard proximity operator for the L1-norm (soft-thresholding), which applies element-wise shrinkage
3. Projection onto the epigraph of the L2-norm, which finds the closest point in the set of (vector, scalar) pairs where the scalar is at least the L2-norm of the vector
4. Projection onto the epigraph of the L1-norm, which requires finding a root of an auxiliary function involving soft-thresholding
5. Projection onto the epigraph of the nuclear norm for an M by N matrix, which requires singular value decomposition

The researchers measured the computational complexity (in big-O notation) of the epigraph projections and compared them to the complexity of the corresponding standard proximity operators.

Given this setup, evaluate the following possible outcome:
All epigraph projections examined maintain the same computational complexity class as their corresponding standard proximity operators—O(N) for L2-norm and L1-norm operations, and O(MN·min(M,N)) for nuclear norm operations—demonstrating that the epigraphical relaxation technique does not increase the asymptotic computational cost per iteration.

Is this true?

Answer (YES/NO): NO